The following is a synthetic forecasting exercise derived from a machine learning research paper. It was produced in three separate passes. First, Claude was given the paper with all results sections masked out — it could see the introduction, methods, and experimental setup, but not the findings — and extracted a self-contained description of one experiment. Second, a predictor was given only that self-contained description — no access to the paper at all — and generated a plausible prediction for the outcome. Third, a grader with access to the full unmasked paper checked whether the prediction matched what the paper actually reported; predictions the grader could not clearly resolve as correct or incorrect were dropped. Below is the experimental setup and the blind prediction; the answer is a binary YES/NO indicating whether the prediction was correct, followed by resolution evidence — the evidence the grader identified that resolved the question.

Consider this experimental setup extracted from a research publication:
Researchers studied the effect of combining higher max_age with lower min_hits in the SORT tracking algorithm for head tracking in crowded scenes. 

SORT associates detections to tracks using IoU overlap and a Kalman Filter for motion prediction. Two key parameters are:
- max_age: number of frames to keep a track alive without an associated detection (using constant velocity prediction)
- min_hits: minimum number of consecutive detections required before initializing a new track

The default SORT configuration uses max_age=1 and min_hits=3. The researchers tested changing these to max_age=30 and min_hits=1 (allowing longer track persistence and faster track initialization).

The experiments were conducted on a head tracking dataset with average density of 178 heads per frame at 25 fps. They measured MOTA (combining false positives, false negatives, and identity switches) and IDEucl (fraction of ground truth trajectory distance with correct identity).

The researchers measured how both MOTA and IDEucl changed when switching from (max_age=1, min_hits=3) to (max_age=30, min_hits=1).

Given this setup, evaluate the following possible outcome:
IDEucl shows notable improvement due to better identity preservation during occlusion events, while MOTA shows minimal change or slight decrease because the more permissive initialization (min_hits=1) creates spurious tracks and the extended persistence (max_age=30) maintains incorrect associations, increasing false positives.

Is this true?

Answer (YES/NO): NO